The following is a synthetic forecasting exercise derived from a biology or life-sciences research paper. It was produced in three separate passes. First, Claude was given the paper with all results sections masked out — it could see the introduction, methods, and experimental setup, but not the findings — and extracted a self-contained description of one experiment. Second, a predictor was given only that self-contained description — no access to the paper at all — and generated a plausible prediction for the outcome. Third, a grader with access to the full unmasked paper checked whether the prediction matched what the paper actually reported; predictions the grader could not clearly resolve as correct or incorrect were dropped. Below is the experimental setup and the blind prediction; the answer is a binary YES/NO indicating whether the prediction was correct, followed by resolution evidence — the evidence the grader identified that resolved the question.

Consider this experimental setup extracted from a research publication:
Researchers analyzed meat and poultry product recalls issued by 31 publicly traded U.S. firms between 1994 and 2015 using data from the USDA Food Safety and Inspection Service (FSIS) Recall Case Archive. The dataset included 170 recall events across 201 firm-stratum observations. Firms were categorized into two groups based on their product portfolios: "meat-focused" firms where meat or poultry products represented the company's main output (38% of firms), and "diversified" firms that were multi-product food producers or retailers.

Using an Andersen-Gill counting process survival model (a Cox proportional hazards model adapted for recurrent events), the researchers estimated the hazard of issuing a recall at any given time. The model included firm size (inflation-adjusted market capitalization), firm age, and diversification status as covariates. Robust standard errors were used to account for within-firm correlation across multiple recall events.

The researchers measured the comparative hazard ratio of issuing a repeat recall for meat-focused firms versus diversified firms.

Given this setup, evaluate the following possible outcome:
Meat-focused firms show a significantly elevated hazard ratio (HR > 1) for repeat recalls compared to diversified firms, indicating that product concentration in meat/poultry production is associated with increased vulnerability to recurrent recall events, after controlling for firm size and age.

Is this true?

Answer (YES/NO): YES